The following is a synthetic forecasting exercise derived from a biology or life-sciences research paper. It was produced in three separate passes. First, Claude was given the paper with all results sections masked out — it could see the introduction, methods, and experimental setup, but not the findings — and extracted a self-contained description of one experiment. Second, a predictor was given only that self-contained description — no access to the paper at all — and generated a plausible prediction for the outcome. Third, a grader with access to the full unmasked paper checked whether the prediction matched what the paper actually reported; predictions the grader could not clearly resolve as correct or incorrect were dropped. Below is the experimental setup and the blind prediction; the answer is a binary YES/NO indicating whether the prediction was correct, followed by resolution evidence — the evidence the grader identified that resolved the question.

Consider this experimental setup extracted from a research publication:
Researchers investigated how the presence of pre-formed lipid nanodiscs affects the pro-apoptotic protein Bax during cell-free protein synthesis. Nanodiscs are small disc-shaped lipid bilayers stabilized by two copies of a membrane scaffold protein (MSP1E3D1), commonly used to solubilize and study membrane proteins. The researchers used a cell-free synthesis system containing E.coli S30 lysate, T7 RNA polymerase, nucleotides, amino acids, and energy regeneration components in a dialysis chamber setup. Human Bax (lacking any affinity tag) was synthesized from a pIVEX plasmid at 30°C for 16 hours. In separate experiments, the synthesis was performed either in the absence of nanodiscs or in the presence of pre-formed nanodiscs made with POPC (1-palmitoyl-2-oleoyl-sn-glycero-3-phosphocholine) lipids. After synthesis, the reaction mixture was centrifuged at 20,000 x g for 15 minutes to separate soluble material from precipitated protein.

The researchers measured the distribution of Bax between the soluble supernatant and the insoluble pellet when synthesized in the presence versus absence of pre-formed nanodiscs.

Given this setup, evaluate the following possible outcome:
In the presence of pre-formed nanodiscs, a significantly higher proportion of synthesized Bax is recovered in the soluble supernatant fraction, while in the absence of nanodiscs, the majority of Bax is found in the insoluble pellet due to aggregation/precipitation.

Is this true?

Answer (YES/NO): NO